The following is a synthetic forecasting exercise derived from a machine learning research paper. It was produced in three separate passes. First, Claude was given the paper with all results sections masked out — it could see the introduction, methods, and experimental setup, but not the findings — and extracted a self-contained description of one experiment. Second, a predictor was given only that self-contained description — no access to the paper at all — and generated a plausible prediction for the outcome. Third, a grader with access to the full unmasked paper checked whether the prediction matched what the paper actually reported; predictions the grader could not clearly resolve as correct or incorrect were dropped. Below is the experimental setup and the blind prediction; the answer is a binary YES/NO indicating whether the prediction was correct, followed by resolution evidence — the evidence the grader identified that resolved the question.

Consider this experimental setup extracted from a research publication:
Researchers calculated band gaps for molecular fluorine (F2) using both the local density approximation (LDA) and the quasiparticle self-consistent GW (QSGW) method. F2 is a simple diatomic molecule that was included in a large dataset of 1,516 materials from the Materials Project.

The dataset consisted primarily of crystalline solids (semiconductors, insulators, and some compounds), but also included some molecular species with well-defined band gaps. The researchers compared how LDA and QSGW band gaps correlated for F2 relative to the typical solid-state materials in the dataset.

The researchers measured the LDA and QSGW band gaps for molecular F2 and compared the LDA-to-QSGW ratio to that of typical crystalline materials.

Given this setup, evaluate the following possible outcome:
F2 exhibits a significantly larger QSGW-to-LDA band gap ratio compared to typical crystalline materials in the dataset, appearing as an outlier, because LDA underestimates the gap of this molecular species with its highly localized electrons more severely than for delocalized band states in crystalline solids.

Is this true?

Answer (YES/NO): YES